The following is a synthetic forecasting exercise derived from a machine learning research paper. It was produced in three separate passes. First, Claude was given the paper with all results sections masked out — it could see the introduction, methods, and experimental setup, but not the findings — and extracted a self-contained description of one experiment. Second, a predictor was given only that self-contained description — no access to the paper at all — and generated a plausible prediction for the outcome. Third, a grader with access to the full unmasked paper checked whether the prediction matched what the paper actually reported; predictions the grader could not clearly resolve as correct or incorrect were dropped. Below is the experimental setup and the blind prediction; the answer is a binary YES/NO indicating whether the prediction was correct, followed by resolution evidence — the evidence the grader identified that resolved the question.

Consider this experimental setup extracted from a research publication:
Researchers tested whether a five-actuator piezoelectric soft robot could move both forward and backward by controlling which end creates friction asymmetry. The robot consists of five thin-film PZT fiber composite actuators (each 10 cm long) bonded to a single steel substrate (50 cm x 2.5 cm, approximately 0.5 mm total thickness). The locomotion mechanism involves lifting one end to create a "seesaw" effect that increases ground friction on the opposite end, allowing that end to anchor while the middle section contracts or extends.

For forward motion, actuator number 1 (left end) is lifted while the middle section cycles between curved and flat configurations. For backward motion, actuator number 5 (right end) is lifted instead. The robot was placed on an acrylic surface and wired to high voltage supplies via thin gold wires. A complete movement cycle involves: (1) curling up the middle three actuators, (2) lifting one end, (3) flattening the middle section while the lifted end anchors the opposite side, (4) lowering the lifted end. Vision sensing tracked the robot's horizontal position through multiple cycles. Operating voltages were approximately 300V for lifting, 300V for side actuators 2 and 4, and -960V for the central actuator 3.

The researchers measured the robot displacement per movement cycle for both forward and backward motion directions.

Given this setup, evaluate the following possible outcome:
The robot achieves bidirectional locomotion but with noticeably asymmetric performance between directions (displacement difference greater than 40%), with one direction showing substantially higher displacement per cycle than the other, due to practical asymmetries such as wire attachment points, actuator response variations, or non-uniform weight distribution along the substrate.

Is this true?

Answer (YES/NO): NO